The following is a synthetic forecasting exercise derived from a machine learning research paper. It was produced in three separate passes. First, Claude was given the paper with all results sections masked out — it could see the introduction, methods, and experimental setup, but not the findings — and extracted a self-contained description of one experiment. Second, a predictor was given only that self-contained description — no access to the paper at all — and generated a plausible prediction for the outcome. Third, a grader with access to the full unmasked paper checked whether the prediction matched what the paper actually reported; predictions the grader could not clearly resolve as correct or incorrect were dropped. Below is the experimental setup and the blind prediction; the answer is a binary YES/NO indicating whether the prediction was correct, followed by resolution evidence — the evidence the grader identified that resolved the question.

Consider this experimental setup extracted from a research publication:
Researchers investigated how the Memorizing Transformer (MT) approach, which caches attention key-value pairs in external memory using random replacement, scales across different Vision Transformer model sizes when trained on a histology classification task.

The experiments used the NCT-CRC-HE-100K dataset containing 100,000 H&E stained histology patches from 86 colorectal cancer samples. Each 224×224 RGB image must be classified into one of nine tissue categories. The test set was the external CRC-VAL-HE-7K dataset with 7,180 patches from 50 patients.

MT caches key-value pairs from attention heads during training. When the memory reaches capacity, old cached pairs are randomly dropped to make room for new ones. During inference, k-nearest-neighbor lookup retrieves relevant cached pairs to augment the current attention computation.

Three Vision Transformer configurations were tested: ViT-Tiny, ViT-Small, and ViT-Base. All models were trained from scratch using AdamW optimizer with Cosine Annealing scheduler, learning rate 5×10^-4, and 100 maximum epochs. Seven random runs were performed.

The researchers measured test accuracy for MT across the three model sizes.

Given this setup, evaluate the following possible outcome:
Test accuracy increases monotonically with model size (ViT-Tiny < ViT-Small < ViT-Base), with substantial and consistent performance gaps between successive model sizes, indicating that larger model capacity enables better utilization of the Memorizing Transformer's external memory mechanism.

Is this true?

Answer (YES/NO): NO